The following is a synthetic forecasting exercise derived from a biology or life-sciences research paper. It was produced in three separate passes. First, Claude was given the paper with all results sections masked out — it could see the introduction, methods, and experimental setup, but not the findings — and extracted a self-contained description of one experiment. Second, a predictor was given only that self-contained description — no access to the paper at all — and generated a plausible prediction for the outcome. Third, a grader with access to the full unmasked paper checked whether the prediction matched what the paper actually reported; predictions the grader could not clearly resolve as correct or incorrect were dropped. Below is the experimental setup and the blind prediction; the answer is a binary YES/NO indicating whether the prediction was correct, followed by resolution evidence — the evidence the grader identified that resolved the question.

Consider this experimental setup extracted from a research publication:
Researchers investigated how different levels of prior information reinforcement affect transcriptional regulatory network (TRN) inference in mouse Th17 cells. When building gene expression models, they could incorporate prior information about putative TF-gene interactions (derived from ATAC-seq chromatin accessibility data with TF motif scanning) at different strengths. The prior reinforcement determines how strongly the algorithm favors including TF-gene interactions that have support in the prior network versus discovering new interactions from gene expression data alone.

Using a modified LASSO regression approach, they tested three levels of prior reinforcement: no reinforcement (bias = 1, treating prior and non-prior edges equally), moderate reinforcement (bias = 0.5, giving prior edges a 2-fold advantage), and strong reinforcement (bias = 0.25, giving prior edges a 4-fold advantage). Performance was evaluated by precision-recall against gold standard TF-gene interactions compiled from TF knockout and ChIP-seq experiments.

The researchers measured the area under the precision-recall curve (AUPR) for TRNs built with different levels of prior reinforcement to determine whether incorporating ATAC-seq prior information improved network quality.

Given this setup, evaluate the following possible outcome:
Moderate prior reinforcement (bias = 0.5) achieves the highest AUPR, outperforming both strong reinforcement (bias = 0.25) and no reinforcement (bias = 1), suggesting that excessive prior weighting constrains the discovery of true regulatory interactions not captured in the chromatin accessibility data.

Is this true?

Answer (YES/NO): NO